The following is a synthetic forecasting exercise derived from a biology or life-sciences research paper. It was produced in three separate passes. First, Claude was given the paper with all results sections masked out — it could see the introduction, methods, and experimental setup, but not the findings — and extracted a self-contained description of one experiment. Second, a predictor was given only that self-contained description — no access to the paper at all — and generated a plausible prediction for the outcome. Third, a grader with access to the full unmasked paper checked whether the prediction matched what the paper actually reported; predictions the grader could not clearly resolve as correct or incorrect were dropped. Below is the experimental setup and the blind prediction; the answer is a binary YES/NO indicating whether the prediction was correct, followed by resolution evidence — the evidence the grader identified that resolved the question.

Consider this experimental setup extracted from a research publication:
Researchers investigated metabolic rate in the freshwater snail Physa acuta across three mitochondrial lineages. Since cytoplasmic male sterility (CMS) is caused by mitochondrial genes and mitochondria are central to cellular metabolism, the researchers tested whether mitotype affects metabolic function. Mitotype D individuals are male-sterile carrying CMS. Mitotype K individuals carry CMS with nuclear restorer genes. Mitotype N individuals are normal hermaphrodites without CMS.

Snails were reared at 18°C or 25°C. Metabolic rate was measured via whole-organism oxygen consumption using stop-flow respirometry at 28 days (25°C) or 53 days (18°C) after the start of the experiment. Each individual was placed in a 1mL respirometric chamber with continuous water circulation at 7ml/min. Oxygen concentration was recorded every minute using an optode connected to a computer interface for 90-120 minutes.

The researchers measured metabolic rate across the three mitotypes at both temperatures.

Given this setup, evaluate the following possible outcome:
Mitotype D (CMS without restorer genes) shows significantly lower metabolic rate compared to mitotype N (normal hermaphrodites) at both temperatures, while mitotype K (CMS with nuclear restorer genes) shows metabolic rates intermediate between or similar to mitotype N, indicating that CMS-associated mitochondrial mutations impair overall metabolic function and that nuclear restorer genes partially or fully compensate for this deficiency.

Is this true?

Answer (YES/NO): NO